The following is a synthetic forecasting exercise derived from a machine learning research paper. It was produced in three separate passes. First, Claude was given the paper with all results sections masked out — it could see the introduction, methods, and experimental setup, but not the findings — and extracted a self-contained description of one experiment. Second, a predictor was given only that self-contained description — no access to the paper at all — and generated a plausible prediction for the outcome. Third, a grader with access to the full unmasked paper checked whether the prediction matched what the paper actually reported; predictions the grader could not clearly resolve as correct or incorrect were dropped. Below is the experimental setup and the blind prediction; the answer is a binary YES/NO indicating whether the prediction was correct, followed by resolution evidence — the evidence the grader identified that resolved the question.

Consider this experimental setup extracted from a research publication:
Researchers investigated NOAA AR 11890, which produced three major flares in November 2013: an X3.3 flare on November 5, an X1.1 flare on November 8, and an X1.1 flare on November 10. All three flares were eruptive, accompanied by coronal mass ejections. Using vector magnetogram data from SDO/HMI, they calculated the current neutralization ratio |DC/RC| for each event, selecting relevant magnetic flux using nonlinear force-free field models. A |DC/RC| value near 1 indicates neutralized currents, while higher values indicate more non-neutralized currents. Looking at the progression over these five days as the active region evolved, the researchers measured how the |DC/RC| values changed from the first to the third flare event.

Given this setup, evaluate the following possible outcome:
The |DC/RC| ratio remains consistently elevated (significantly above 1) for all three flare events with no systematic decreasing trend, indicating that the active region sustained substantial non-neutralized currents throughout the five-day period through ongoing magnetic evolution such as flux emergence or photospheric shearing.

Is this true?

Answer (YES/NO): YES